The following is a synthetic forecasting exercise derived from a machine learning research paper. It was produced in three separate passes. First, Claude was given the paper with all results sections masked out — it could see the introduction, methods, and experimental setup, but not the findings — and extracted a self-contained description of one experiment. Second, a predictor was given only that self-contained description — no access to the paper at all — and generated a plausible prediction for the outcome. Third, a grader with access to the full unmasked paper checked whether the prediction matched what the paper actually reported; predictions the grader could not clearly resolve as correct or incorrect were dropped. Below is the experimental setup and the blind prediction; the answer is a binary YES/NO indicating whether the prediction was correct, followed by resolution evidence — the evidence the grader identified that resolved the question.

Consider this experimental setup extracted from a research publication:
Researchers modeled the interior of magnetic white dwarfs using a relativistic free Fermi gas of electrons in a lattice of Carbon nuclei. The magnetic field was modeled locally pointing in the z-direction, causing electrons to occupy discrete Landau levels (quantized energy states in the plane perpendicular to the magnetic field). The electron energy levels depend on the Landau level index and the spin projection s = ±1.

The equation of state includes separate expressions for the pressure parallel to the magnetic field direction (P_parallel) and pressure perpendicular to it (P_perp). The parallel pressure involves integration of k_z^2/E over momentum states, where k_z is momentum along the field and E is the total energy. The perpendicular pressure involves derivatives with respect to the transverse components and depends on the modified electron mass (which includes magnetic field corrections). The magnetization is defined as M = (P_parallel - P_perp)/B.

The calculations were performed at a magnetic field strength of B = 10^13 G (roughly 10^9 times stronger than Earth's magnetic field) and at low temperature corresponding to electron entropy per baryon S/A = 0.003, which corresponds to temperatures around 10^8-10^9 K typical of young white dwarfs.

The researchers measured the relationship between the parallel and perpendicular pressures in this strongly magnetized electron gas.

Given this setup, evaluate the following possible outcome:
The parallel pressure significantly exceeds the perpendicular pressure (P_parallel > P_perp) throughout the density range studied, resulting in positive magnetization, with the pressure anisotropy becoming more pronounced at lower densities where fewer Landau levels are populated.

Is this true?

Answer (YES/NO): NO